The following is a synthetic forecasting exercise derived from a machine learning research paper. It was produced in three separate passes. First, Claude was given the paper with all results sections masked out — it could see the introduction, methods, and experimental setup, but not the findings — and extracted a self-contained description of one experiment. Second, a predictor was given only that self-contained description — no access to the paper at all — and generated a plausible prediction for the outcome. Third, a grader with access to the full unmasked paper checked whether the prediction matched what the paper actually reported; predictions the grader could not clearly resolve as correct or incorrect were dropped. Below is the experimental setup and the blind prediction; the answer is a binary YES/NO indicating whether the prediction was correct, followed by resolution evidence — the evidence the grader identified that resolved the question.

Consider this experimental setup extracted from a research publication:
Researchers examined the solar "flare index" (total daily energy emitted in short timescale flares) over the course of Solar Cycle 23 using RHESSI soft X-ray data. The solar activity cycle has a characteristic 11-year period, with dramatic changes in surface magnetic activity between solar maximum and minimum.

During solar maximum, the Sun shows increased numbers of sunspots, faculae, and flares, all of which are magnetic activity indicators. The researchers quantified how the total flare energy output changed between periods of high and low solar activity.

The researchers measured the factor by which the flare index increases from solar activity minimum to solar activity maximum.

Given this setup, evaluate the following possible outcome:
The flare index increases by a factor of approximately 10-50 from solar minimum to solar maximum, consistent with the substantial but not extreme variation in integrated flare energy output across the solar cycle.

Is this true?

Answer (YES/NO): NO